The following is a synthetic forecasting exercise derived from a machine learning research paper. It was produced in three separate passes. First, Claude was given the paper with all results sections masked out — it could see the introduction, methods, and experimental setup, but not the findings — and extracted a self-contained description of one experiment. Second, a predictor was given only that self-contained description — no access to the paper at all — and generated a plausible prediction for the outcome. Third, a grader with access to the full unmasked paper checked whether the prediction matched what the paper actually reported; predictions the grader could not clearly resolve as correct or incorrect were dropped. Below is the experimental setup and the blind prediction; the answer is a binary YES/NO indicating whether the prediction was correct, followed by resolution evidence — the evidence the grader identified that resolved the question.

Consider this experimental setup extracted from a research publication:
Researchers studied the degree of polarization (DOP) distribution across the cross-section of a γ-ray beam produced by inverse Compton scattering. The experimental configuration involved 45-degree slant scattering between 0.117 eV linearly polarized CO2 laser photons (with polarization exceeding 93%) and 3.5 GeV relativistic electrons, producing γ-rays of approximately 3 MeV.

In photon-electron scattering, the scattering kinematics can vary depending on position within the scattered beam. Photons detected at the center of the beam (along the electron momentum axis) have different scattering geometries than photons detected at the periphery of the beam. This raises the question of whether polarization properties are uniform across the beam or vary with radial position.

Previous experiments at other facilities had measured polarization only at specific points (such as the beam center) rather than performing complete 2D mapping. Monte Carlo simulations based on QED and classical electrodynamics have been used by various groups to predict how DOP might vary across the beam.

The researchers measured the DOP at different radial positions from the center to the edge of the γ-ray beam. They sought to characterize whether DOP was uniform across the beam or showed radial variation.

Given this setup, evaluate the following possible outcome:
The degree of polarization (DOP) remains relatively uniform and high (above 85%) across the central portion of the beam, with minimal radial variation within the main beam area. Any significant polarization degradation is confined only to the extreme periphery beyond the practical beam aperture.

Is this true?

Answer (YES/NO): NO